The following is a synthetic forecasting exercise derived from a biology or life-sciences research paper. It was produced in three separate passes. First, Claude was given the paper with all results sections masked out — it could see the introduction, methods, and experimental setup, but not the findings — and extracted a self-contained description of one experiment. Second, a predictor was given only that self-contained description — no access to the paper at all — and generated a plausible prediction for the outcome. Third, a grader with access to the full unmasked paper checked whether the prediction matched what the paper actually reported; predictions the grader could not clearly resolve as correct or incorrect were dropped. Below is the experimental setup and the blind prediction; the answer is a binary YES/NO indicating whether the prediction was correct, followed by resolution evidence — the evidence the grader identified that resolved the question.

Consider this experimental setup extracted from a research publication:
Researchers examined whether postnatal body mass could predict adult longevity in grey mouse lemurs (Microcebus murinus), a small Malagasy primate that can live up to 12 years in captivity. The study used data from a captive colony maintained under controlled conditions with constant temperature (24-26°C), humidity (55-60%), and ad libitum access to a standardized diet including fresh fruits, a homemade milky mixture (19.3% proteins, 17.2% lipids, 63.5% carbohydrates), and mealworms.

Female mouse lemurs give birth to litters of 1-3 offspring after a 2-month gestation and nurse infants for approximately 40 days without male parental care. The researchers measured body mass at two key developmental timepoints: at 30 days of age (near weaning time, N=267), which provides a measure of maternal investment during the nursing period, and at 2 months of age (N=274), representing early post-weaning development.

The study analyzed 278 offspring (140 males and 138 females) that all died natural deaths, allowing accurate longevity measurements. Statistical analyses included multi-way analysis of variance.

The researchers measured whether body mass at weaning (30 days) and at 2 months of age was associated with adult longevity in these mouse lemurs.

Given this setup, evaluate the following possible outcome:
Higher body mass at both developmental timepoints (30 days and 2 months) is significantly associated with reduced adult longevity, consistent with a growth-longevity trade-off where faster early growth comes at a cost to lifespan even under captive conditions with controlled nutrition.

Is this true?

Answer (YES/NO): NO